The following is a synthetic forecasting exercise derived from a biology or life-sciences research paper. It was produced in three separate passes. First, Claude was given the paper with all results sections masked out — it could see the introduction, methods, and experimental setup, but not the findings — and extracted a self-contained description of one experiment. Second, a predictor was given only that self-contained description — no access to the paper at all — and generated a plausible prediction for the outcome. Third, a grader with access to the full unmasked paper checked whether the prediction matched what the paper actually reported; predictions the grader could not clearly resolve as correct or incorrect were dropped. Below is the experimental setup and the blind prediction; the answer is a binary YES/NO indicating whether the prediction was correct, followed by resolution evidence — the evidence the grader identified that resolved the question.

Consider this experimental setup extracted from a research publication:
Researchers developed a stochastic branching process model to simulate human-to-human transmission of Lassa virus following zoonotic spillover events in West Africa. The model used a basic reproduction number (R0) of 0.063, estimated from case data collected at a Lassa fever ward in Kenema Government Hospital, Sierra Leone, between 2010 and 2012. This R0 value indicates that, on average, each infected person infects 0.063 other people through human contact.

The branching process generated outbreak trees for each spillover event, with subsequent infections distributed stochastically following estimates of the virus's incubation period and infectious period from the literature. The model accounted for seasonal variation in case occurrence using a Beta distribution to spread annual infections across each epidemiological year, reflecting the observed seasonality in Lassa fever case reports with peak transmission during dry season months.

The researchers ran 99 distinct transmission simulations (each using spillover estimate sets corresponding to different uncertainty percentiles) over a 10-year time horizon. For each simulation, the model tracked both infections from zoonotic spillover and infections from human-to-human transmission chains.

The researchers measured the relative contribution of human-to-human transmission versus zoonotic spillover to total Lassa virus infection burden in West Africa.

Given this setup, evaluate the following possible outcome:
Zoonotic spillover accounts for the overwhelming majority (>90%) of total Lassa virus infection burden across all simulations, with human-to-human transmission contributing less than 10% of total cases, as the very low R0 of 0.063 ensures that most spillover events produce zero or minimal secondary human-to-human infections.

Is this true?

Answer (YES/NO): YES